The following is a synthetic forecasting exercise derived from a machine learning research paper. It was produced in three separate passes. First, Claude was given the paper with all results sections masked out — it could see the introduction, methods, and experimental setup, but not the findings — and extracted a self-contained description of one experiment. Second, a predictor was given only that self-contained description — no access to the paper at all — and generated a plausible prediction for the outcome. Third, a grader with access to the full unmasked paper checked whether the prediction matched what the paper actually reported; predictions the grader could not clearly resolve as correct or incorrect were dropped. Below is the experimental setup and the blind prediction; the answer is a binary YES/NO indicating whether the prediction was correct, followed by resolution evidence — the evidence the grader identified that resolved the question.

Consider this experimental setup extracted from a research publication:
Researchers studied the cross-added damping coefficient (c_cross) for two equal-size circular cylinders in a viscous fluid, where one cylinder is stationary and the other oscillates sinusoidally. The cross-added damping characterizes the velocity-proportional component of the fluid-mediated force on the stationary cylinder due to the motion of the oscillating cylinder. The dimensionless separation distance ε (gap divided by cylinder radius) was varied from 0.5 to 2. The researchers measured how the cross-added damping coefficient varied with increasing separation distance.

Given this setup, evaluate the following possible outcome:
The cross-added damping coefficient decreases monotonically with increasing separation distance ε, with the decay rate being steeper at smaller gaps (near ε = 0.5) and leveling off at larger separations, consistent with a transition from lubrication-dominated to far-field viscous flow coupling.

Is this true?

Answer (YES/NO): NO